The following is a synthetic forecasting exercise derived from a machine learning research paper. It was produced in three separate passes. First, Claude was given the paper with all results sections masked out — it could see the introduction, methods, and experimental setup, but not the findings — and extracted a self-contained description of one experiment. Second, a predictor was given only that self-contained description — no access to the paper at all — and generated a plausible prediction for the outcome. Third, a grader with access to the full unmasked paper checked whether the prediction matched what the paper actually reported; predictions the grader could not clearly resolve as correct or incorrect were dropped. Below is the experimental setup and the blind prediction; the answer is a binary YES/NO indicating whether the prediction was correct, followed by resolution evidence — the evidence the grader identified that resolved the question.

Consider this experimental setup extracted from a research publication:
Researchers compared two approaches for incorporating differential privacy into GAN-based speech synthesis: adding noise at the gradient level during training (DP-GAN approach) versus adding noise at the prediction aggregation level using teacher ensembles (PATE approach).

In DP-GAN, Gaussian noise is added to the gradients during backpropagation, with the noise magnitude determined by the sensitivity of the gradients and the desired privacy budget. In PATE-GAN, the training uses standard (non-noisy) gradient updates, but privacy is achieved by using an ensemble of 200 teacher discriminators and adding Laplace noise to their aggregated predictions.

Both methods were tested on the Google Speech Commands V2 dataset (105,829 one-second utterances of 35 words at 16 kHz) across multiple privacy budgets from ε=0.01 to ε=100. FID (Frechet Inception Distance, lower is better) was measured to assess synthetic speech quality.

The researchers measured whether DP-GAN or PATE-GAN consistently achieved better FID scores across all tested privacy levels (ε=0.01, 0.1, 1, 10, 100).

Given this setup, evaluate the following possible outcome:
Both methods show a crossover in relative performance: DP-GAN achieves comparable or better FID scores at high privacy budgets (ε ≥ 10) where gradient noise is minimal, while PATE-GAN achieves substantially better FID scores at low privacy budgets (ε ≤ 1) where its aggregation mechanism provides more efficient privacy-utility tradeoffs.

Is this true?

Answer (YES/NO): NO